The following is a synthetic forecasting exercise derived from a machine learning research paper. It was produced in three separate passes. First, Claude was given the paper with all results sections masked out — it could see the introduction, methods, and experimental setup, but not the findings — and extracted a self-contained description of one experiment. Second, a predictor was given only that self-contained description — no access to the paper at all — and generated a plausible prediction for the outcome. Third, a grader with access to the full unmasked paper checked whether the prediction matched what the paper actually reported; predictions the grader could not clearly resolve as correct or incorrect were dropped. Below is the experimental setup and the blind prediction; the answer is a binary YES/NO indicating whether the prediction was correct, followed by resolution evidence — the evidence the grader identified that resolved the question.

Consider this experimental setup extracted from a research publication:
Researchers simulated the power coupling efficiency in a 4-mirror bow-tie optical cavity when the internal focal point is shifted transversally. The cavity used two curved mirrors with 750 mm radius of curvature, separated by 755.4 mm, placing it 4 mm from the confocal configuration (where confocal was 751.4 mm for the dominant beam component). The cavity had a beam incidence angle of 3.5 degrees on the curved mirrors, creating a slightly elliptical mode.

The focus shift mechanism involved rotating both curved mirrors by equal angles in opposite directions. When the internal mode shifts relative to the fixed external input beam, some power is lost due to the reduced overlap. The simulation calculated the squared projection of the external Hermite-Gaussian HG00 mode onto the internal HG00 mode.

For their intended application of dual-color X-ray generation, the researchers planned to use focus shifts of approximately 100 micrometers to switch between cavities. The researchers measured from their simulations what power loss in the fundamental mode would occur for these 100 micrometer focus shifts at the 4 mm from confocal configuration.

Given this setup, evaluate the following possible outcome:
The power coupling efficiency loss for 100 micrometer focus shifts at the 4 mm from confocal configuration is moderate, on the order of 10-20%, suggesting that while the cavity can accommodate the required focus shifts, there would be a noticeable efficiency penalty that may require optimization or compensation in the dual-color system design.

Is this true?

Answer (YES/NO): NO